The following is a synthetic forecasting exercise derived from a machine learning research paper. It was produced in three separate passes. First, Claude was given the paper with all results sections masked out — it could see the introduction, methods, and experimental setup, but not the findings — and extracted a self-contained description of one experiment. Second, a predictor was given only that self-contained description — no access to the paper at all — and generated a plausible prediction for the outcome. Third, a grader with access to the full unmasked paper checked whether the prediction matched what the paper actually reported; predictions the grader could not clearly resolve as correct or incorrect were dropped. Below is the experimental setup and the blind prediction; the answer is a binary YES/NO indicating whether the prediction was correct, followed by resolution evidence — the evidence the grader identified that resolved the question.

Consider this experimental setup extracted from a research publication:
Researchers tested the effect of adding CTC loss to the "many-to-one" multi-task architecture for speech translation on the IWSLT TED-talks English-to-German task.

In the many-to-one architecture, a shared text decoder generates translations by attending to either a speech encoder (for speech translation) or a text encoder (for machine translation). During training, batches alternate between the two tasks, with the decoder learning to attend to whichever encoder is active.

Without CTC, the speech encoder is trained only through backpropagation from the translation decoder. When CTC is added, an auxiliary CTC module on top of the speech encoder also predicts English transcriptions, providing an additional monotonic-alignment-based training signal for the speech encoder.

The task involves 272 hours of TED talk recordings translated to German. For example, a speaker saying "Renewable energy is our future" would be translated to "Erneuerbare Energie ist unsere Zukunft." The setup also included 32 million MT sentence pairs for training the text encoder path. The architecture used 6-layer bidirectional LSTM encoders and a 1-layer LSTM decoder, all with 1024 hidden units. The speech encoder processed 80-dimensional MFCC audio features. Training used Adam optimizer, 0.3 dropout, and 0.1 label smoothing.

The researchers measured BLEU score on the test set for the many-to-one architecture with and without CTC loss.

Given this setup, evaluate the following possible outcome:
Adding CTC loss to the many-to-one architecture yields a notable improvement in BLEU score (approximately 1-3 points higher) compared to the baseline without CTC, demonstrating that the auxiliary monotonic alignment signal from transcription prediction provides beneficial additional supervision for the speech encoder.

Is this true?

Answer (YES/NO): NO